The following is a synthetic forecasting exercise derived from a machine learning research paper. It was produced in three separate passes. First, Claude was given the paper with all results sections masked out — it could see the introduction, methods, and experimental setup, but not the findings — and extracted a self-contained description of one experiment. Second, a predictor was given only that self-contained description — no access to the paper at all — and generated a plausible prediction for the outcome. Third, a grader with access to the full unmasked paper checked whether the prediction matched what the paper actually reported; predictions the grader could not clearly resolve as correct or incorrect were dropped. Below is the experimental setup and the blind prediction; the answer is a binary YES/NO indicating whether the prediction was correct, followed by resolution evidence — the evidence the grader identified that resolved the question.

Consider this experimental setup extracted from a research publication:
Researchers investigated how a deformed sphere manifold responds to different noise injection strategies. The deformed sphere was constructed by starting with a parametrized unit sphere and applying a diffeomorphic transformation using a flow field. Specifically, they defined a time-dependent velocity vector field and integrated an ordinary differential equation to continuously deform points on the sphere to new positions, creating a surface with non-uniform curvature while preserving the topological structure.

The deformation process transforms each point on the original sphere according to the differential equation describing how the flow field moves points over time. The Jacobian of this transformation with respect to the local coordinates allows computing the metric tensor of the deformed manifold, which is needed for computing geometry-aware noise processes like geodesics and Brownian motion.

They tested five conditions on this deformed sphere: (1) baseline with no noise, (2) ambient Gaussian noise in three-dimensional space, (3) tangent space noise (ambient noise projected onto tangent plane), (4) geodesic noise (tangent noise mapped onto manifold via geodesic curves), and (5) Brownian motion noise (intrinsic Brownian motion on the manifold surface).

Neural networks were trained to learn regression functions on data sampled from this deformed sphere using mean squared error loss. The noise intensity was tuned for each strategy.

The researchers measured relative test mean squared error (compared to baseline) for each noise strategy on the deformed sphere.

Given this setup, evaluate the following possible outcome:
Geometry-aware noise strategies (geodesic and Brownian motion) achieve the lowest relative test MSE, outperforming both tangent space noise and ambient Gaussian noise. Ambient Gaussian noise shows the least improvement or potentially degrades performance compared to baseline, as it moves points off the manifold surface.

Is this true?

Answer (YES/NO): NO